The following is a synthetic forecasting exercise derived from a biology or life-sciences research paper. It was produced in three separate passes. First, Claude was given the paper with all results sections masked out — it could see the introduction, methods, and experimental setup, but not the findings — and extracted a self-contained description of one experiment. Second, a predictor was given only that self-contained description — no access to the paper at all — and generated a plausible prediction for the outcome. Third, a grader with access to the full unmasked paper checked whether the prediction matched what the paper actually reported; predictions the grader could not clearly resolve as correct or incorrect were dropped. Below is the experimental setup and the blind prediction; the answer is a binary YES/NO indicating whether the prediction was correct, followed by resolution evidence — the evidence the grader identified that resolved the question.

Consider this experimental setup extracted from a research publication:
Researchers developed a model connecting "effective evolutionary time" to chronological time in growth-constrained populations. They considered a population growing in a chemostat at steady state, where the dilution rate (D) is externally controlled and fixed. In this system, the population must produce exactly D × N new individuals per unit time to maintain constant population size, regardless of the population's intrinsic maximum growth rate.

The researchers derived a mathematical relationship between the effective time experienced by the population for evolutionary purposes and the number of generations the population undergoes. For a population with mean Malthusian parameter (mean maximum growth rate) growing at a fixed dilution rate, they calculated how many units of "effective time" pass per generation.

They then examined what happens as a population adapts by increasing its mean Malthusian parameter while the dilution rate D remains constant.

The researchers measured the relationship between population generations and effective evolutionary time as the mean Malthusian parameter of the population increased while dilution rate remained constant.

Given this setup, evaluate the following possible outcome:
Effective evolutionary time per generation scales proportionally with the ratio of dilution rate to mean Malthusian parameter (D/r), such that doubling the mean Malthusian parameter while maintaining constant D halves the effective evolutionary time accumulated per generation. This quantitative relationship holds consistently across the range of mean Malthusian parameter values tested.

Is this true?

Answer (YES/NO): NO